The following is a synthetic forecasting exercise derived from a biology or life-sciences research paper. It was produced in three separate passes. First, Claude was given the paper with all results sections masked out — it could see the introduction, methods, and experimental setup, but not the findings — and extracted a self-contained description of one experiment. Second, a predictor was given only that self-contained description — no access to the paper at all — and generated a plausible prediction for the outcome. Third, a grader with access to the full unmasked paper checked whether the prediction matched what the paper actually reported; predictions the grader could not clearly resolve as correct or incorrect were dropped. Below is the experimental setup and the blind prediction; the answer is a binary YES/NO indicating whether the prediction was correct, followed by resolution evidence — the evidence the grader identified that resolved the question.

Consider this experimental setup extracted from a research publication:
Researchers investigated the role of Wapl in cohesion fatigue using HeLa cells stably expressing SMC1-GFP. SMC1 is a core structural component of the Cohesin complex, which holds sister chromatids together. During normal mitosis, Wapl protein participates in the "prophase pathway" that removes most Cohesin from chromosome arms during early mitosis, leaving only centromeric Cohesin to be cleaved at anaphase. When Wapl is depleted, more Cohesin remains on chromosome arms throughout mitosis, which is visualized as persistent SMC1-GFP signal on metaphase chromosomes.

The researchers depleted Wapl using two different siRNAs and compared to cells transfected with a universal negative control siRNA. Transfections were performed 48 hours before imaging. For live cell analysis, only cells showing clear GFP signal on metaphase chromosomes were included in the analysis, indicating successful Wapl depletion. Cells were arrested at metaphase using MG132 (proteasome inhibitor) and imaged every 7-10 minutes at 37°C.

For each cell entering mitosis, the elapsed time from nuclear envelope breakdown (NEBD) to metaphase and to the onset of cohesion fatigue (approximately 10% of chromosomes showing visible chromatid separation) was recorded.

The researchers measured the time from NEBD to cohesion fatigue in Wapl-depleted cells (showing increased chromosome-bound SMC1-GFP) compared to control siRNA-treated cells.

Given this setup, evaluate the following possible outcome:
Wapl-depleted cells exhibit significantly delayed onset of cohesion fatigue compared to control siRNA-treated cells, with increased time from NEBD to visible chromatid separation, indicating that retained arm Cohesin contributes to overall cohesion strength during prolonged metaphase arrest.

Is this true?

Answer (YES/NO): YES